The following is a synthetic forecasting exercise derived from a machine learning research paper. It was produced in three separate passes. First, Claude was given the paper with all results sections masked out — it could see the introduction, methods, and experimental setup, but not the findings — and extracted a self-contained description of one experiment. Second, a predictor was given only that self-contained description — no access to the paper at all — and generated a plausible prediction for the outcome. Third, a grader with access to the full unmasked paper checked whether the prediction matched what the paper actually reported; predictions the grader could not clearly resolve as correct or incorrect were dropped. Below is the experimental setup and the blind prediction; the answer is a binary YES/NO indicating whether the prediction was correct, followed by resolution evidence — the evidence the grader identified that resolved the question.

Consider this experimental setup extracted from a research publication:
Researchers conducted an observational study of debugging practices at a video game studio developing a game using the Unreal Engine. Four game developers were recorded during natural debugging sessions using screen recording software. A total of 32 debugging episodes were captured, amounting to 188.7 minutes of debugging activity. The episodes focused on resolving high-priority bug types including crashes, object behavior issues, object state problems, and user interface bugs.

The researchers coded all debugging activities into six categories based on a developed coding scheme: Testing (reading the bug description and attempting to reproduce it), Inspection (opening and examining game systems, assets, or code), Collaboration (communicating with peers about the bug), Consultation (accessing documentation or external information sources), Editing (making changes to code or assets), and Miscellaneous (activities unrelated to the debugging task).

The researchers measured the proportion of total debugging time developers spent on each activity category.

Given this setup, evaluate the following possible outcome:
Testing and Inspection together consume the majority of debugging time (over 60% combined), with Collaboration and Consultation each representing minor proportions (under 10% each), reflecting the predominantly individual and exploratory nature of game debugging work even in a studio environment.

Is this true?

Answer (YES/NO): YES